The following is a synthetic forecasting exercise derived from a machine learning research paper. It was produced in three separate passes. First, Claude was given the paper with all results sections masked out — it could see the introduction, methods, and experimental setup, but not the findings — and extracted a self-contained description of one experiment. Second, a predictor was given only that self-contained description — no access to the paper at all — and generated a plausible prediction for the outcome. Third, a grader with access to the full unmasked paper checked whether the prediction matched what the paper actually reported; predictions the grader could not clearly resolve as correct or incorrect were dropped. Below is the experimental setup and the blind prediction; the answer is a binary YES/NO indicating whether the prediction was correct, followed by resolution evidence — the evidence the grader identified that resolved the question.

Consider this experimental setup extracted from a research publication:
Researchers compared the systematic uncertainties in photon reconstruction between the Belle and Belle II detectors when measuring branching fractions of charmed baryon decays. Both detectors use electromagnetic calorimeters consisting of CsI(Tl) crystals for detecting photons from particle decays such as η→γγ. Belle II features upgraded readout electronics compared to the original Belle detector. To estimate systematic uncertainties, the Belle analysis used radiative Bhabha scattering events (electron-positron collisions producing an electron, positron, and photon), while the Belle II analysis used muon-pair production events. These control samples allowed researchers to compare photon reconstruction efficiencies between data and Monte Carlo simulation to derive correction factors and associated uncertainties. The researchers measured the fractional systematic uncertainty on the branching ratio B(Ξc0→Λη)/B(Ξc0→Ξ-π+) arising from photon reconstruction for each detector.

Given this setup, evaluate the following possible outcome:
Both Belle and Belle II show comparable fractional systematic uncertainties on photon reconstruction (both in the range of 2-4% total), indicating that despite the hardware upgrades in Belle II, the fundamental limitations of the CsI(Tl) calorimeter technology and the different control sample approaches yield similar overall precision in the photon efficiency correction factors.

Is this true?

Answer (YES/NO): NO